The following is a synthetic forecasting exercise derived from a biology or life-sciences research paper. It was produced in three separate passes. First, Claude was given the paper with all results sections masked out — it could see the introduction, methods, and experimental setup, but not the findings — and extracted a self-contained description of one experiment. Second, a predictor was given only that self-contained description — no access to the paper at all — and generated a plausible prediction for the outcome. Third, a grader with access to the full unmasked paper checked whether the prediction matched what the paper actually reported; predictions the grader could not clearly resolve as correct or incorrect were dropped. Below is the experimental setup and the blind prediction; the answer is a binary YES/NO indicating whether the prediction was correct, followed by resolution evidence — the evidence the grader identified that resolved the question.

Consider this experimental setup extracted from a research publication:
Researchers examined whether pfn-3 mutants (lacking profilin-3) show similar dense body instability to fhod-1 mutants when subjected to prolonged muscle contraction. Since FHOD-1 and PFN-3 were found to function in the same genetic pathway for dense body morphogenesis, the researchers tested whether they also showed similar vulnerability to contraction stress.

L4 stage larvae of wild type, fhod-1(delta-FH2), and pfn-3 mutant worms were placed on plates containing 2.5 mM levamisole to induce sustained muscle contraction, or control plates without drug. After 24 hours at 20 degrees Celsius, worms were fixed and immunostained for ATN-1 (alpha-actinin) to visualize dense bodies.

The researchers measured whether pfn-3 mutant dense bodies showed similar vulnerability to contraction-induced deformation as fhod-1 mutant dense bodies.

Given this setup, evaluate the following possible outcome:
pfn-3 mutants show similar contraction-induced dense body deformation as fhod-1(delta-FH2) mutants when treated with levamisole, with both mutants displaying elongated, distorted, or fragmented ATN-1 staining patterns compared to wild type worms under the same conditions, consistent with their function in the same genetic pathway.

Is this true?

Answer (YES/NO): YES